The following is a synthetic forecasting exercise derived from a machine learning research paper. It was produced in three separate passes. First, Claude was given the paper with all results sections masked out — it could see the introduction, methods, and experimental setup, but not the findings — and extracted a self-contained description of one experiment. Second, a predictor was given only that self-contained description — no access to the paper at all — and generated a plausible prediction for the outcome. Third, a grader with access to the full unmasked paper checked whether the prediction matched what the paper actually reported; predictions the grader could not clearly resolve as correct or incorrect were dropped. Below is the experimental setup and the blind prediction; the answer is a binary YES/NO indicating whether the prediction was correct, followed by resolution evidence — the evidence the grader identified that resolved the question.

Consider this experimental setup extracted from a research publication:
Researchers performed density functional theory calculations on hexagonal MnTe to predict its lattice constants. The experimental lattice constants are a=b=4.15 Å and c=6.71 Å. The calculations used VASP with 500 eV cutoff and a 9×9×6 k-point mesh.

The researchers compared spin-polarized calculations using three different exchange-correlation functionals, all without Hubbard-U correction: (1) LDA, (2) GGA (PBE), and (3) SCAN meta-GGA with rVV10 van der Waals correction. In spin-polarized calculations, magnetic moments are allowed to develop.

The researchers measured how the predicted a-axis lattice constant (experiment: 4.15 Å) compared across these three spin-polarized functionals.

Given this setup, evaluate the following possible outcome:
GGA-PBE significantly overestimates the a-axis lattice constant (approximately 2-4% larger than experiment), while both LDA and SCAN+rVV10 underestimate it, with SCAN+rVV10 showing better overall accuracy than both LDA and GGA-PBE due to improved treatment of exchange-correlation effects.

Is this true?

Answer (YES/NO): NO